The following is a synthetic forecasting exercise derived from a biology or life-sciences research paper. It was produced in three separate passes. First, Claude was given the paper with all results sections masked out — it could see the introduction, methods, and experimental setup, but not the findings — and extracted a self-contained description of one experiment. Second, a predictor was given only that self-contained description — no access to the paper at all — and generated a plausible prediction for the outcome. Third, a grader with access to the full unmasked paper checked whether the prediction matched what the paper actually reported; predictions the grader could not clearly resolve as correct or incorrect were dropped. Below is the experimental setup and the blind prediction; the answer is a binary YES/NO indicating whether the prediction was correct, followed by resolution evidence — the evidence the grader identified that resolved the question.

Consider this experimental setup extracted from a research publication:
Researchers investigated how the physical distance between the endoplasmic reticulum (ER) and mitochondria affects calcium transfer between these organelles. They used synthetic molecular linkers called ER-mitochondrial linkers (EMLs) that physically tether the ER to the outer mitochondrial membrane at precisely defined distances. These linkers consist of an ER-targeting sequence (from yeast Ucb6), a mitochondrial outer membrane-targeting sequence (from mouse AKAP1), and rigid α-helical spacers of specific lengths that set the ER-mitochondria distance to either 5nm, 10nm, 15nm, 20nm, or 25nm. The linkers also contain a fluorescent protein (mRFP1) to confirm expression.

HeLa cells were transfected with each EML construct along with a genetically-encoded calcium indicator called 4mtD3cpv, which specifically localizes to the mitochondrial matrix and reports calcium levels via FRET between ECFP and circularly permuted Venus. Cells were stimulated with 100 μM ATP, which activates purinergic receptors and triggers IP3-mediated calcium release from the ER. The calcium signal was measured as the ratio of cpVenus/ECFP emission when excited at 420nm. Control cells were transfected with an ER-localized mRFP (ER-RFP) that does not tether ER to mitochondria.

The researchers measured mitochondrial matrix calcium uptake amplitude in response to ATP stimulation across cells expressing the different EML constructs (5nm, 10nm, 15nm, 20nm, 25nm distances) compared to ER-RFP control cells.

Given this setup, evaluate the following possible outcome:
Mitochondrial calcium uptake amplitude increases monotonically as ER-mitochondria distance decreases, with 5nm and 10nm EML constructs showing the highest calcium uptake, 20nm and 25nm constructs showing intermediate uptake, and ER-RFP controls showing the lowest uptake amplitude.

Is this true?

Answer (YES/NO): NO